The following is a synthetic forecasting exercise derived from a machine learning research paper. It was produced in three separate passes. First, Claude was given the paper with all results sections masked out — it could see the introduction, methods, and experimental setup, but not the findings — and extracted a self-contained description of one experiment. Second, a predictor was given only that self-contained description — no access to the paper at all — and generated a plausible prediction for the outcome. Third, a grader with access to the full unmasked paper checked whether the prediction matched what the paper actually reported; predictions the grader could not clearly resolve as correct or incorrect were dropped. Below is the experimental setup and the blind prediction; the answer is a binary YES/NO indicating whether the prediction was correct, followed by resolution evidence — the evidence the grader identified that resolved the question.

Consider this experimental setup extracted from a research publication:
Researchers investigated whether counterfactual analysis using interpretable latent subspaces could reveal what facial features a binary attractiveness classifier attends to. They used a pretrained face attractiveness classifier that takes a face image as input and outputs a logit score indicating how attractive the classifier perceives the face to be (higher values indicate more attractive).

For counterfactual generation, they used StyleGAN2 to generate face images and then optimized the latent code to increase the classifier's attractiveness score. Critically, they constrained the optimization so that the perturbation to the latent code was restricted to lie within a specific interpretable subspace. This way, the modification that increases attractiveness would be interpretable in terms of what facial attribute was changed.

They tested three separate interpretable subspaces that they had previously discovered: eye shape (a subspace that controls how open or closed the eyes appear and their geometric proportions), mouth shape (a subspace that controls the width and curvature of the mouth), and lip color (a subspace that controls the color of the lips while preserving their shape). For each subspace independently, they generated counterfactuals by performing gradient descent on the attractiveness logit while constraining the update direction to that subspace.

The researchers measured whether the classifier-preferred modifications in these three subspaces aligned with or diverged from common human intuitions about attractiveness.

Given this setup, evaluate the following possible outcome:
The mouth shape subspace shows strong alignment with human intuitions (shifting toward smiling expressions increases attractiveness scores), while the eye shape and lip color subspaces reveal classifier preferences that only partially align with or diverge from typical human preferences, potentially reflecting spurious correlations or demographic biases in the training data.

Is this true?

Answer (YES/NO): NO